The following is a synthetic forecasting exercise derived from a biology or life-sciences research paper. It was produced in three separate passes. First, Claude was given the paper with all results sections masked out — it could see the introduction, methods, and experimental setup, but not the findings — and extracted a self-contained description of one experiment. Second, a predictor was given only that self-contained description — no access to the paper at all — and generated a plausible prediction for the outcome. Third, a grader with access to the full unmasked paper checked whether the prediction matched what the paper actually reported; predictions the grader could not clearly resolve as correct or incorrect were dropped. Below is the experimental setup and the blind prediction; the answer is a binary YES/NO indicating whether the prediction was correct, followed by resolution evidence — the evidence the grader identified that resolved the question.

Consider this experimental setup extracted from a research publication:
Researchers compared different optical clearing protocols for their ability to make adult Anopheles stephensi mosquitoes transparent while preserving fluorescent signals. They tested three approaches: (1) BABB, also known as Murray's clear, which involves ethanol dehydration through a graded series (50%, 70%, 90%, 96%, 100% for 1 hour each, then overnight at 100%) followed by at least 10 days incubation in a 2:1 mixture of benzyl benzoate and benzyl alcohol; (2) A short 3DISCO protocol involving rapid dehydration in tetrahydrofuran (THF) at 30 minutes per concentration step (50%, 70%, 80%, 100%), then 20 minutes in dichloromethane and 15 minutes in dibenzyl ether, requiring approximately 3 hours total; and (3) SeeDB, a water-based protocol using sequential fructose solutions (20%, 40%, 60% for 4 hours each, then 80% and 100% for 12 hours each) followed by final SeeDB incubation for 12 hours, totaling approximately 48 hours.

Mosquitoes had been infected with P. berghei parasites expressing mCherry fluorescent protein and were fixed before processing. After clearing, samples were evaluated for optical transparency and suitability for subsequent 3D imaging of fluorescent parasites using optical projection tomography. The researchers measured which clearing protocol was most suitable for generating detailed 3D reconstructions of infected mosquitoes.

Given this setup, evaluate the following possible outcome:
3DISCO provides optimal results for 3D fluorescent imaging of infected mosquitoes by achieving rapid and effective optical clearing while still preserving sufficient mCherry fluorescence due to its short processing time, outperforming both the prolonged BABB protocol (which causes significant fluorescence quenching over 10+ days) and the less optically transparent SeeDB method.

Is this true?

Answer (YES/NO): NO